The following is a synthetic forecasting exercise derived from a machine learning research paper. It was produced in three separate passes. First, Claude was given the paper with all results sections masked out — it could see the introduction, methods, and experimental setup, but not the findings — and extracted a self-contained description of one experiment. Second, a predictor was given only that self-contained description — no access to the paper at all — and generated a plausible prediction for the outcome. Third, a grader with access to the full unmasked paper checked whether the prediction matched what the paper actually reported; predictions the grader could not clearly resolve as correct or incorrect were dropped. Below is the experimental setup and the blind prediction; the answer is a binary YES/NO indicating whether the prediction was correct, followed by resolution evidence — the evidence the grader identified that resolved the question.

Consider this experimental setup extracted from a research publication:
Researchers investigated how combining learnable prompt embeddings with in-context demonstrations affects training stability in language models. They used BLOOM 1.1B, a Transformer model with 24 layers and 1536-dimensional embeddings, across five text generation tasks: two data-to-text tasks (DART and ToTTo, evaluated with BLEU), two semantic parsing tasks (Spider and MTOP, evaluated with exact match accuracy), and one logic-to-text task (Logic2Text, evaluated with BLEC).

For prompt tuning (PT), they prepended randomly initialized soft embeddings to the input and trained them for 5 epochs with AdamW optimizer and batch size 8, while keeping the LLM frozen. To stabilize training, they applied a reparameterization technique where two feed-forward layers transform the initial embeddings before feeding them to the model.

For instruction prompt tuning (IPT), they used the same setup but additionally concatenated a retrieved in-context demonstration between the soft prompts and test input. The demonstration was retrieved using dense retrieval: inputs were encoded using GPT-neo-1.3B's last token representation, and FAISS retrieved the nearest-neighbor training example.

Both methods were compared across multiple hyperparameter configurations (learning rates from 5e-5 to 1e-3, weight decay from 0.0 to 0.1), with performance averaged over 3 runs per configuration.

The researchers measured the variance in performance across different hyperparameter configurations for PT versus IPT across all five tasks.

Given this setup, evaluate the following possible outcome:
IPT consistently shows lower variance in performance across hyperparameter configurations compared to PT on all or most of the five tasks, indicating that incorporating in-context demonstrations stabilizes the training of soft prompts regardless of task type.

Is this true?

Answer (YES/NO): YES